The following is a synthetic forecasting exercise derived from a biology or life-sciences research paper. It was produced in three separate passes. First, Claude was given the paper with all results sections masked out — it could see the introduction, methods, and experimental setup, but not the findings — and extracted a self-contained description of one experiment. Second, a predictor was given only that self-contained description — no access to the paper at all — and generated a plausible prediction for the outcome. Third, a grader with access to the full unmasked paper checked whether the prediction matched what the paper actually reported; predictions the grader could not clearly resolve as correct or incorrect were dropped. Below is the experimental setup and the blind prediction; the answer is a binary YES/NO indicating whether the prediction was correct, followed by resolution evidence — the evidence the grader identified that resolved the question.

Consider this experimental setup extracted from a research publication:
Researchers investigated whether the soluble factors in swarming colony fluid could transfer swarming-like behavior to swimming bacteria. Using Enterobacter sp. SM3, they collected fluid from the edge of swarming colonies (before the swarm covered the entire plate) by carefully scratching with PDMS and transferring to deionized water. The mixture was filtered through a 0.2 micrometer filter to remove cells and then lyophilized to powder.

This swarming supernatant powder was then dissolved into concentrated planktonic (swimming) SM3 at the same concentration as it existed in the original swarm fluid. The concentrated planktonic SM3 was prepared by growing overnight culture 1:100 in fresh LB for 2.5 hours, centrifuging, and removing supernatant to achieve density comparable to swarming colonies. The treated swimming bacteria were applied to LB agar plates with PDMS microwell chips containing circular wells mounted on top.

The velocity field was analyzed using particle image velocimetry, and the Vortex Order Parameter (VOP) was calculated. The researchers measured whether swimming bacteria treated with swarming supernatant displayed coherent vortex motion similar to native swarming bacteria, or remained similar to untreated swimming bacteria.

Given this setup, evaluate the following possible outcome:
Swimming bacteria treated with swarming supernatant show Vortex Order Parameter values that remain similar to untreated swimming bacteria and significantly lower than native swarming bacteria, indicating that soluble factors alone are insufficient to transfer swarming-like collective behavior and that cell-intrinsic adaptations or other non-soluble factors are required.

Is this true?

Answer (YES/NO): YES